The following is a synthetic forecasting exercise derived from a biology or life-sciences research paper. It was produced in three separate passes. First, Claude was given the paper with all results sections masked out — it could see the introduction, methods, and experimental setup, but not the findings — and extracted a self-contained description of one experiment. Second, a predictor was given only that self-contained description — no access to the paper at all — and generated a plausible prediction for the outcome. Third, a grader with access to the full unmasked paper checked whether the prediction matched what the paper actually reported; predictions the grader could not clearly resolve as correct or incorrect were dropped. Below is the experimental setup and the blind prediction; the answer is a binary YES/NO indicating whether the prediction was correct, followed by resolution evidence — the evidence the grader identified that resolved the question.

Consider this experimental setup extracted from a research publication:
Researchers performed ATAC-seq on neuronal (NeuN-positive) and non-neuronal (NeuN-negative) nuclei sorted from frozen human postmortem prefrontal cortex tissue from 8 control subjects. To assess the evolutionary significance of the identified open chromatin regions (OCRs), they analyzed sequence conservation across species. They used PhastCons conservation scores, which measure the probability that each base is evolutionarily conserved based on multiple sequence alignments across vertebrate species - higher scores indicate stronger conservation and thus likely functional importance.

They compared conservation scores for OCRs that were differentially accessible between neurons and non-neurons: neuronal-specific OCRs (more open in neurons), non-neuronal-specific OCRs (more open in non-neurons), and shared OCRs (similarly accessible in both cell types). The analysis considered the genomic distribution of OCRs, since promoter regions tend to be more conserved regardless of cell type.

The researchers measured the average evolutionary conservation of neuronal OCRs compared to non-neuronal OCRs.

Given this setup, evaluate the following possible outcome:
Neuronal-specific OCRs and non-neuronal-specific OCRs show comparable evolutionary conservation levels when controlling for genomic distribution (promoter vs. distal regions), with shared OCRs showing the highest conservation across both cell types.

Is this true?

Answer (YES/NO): NO